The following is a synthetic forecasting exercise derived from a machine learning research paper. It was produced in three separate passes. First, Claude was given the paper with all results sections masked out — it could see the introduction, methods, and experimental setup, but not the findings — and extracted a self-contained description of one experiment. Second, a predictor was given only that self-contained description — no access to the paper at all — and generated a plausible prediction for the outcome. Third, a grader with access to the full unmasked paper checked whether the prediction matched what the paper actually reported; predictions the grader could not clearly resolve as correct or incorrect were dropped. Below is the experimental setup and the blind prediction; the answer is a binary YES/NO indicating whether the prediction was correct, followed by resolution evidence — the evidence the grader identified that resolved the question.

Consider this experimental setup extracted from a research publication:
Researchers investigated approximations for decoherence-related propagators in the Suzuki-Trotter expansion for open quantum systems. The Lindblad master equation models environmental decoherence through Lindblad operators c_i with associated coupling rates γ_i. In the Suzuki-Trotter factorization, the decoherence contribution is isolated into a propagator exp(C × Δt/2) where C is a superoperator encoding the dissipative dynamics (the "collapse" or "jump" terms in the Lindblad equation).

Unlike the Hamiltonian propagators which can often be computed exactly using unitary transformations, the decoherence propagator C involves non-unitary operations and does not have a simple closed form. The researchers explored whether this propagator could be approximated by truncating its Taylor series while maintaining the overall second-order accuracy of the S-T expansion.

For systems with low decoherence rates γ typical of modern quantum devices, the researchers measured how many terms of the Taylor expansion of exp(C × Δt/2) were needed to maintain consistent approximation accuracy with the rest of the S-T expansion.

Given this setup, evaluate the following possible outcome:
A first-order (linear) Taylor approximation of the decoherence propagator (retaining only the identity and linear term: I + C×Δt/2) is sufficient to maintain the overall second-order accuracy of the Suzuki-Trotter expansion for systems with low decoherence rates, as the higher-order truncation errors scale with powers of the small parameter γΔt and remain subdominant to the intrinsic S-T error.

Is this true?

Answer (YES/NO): NO